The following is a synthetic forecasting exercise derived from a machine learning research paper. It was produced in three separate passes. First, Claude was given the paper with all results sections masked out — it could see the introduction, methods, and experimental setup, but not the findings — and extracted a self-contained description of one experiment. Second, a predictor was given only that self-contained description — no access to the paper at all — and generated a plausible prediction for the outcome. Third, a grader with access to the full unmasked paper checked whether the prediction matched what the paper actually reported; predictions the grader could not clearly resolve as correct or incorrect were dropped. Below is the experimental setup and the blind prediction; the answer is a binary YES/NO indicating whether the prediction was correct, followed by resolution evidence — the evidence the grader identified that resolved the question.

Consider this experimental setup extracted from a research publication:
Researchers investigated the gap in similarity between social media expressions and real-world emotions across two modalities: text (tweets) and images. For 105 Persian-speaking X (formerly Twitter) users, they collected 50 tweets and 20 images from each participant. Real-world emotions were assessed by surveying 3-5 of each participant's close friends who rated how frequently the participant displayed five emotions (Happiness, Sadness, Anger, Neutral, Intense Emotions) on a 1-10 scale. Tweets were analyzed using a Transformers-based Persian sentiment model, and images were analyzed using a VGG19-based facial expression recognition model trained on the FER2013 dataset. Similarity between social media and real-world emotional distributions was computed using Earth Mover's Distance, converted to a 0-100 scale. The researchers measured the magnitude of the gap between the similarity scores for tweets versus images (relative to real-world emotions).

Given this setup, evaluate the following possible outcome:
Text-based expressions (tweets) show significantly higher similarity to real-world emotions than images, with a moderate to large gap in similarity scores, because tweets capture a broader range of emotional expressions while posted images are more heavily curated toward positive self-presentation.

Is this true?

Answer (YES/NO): YES